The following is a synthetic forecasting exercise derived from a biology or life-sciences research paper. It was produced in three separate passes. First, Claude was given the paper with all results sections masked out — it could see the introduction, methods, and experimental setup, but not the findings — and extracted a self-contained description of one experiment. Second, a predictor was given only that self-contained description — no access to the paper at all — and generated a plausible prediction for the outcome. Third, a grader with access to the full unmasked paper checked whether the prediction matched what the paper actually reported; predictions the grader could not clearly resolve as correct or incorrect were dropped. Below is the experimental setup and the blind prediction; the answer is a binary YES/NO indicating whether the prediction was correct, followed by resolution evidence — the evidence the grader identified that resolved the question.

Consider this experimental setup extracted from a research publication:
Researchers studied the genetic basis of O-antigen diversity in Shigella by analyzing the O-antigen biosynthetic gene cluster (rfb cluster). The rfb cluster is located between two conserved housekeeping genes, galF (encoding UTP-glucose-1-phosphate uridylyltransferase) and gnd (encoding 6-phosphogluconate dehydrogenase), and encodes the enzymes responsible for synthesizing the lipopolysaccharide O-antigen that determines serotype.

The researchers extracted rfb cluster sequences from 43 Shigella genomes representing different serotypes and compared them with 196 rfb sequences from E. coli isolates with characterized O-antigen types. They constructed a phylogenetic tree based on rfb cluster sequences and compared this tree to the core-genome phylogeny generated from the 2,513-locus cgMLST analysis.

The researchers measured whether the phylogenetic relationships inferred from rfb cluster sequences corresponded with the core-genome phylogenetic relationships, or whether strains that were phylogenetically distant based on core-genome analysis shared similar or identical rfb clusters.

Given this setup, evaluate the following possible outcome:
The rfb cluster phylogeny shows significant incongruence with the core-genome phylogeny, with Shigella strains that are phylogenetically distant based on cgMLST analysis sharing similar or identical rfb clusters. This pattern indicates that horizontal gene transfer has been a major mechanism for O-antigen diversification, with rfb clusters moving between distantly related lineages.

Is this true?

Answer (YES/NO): YES